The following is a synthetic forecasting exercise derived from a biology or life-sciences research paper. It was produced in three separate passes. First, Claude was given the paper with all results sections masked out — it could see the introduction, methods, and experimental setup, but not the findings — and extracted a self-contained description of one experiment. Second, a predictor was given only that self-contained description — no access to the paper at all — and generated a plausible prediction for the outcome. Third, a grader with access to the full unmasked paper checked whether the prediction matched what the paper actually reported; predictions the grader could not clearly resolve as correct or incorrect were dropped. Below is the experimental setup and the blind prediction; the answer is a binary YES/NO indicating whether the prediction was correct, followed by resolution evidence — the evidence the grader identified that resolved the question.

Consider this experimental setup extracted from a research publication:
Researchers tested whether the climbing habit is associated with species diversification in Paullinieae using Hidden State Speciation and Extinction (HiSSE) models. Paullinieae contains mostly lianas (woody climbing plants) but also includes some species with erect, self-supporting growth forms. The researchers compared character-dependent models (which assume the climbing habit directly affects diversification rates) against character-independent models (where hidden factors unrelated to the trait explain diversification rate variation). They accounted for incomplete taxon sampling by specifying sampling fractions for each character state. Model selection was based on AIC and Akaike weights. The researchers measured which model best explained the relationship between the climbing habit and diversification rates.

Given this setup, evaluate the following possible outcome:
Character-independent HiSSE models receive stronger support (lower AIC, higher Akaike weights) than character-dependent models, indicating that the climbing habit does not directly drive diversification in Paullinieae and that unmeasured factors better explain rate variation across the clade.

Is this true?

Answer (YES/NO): NO